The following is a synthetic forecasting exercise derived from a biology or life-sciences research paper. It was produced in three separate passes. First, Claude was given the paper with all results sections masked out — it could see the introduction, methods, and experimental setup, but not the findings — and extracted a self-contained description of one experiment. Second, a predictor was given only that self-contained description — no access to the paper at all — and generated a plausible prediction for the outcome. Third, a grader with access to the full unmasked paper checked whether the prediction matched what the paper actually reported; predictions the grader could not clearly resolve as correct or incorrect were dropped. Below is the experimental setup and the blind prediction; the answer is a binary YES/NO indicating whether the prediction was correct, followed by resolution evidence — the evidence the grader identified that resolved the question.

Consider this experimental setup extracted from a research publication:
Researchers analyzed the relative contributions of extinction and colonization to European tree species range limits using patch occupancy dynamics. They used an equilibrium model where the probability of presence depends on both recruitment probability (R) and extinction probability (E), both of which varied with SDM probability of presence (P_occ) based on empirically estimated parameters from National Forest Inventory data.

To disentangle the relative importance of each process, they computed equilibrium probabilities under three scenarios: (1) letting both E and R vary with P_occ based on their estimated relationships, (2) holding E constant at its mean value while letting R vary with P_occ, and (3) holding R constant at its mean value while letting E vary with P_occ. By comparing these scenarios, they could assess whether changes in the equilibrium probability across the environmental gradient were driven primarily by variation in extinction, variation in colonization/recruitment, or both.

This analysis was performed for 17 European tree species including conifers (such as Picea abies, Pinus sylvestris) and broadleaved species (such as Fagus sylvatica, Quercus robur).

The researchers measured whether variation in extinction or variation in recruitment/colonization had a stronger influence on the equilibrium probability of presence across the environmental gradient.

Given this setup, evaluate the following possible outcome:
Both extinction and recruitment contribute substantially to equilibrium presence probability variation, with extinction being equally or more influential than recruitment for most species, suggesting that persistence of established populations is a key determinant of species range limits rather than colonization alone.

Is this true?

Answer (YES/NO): NO